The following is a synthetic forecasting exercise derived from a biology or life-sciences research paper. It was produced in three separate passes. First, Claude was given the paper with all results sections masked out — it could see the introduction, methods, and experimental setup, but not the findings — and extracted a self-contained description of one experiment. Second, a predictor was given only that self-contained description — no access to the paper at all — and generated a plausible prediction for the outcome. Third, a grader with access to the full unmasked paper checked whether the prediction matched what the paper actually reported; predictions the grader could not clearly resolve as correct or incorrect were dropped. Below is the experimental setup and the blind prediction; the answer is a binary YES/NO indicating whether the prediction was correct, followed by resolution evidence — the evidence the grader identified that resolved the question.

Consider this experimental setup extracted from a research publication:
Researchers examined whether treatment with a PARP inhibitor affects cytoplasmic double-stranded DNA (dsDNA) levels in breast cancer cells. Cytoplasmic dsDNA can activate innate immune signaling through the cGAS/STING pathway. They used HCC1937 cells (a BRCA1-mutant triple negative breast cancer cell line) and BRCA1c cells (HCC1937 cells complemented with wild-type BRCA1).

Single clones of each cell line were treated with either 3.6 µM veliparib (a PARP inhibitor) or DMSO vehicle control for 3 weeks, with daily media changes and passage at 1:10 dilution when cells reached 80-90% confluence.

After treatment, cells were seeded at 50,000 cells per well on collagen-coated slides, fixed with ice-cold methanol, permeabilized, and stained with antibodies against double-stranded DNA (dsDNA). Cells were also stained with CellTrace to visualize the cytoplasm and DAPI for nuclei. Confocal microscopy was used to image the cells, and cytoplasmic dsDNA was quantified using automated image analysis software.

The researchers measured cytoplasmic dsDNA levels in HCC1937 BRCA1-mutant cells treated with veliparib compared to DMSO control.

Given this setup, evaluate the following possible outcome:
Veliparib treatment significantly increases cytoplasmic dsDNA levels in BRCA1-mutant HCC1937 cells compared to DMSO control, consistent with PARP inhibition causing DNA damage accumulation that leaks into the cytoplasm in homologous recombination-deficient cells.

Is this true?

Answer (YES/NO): YES